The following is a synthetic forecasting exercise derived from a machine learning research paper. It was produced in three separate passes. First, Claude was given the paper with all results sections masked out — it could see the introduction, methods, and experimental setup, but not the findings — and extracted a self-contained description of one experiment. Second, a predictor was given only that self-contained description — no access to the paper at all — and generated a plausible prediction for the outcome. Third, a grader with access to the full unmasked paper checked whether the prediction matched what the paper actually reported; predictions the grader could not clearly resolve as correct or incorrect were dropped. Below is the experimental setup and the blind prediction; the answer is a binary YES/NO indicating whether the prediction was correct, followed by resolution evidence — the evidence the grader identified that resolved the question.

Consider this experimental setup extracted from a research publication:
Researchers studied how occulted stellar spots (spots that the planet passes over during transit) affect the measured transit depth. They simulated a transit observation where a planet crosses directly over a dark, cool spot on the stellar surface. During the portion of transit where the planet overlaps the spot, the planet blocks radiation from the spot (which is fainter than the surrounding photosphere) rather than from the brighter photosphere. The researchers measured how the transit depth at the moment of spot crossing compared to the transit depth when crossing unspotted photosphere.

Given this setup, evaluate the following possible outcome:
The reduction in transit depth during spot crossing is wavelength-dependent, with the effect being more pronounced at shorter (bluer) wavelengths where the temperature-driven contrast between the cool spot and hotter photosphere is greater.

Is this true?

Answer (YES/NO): YES